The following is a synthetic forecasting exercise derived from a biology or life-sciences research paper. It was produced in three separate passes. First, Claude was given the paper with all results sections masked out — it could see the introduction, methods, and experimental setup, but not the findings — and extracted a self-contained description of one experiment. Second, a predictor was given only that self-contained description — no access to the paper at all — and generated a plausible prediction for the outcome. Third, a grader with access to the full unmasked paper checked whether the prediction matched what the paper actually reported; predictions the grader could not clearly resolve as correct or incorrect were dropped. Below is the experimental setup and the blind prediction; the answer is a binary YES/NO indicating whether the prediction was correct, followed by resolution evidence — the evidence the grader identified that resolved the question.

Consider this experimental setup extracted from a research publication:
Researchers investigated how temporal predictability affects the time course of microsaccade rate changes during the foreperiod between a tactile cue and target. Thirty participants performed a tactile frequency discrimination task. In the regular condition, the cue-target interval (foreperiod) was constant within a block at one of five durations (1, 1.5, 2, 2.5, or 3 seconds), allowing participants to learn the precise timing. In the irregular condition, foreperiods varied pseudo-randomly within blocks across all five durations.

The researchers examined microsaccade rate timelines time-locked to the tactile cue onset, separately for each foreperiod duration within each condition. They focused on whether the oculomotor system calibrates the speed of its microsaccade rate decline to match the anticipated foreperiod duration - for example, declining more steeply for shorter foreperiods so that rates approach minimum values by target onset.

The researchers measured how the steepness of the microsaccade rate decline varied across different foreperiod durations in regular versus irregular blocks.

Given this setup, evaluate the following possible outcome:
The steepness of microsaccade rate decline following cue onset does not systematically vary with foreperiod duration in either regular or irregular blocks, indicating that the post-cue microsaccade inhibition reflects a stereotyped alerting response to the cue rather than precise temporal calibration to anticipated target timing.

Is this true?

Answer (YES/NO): NO